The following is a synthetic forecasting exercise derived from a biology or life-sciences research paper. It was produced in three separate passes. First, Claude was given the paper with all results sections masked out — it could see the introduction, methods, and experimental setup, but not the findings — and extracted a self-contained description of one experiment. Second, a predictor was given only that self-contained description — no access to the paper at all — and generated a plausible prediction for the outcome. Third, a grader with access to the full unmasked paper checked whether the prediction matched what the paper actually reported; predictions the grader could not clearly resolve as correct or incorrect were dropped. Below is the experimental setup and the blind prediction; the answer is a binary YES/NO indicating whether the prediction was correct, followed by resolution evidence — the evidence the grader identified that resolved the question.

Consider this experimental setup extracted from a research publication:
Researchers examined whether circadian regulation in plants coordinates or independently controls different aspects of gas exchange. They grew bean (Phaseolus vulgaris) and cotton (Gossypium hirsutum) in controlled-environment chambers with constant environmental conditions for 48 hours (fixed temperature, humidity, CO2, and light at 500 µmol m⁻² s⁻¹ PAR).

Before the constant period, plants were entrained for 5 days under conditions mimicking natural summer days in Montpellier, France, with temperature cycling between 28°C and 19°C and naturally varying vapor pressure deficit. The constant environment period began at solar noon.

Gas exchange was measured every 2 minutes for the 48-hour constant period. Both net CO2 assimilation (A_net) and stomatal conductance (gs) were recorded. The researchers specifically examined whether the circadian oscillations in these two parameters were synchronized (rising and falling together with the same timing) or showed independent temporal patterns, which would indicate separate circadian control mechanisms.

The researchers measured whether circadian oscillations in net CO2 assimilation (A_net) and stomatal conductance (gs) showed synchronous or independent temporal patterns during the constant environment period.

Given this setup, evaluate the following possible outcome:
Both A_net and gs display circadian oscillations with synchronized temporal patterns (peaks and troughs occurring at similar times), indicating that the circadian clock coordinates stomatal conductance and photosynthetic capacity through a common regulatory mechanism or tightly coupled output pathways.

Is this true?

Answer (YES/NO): NO